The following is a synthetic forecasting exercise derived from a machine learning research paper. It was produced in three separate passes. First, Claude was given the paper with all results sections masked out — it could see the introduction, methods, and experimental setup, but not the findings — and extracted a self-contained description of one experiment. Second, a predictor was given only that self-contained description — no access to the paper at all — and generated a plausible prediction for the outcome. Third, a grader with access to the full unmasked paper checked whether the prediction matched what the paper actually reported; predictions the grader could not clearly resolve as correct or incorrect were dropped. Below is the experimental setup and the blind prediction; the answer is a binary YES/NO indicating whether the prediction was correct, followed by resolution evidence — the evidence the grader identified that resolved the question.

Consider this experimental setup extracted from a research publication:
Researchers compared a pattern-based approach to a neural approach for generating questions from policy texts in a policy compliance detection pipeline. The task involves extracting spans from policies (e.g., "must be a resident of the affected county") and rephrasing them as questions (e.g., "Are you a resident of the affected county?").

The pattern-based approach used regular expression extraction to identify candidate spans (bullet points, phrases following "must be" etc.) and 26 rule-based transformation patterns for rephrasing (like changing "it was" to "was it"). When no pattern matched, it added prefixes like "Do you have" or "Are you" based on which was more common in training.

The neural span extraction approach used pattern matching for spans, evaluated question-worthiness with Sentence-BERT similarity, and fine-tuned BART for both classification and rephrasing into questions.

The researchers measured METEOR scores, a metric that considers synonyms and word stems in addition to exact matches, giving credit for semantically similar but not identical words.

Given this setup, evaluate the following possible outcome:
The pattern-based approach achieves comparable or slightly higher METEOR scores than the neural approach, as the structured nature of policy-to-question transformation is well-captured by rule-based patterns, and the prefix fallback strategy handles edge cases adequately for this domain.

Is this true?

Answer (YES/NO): NO